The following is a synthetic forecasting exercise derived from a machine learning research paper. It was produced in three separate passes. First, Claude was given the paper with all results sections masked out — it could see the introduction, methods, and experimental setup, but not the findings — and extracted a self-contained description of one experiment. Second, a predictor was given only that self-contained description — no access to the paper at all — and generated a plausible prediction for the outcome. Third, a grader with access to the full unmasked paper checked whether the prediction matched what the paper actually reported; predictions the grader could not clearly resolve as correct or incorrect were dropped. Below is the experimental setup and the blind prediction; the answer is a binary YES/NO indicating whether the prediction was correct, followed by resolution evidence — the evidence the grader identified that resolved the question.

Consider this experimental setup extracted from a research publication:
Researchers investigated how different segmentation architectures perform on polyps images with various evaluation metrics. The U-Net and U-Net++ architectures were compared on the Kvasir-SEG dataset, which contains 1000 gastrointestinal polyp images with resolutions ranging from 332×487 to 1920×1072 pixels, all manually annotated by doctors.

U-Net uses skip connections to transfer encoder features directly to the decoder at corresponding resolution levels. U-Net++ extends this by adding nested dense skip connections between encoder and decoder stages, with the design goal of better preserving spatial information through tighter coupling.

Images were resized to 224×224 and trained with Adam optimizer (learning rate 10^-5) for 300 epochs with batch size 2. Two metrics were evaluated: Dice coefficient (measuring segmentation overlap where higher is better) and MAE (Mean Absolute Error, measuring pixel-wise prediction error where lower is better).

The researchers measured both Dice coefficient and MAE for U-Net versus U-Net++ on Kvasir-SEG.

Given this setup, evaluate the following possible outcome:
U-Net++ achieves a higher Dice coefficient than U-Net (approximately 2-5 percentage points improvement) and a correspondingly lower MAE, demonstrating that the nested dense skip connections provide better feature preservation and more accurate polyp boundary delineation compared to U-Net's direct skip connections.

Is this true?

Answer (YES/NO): NO